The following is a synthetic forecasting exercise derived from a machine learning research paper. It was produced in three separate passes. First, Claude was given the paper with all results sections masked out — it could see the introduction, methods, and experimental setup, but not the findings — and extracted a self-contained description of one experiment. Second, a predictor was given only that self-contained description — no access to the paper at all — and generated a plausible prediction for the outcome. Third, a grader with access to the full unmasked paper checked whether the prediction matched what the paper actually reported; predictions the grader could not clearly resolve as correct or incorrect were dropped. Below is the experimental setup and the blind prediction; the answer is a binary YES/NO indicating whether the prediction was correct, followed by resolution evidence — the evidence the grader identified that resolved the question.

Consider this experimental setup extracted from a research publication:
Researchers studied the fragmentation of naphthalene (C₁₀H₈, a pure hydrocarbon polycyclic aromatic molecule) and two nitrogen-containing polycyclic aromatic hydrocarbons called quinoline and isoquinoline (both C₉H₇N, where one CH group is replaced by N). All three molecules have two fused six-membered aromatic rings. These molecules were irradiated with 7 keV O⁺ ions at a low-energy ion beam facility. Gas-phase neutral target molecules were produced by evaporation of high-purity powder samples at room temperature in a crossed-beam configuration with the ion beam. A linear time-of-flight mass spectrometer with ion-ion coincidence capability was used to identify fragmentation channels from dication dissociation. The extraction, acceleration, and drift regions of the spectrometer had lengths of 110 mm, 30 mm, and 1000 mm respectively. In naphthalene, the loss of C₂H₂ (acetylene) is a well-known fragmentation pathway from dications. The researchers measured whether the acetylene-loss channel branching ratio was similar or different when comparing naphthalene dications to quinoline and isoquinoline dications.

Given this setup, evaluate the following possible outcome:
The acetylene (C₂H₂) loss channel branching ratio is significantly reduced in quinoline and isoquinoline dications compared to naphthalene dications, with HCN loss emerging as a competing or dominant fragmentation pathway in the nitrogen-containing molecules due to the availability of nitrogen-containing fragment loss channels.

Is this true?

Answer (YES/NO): YES